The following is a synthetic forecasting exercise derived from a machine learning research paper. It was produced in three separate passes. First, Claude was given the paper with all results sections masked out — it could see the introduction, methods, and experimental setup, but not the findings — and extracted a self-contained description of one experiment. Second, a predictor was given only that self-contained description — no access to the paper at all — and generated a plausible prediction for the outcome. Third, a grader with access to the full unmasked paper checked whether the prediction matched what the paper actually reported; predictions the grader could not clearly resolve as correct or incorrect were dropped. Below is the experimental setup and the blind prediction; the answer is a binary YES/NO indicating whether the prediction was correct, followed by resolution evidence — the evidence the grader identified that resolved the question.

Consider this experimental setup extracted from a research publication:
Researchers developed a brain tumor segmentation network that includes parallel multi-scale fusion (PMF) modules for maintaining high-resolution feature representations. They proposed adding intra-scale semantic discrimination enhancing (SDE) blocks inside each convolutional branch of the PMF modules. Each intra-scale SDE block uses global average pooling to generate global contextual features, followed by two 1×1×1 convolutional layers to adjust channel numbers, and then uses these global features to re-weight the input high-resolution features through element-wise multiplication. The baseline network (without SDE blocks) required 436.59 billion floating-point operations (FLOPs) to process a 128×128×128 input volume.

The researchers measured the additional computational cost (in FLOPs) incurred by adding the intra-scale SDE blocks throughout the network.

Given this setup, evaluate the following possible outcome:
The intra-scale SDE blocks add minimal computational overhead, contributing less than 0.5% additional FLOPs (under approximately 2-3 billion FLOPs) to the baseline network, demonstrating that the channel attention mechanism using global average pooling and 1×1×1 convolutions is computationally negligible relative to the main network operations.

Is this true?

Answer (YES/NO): YES